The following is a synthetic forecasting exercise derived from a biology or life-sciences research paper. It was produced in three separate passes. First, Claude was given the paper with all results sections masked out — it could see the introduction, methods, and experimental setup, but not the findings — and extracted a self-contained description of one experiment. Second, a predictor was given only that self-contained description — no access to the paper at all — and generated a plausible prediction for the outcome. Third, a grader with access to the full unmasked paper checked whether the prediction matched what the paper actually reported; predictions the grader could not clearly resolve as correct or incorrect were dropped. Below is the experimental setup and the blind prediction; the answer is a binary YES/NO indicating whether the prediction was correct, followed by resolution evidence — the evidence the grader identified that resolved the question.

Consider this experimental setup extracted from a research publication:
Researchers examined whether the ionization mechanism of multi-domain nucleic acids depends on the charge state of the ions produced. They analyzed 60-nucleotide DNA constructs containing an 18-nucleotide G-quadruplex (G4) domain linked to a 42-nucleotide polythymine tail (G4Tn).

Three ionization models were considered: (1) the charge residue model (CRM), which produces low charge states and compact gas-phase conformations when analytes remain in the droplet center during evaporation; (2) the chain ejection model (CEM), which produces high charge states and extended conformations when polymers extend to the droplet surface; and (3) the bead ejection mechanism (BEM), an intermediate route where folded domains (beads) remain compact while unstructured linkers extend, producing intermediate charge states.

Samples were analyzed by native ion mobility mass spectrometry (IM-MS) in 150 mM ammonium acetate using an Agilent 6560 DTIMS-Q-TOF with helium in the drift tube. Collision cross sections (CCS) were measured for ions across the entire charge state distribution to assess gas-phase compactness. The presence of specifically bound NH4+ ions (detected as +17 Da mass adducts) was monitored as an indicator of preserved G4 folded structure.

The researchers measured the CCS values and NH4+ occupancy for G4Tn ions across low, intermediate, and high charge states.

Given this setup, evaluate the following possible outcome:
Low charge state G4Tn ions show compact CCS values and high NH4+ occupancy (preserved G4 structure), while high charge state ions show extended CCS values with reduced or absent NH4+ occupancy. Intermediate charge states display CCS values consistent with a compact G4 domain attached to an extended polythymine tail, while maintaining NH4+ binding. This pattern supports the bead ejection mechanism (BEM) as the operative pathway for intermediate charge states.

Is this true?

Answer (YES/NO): YES